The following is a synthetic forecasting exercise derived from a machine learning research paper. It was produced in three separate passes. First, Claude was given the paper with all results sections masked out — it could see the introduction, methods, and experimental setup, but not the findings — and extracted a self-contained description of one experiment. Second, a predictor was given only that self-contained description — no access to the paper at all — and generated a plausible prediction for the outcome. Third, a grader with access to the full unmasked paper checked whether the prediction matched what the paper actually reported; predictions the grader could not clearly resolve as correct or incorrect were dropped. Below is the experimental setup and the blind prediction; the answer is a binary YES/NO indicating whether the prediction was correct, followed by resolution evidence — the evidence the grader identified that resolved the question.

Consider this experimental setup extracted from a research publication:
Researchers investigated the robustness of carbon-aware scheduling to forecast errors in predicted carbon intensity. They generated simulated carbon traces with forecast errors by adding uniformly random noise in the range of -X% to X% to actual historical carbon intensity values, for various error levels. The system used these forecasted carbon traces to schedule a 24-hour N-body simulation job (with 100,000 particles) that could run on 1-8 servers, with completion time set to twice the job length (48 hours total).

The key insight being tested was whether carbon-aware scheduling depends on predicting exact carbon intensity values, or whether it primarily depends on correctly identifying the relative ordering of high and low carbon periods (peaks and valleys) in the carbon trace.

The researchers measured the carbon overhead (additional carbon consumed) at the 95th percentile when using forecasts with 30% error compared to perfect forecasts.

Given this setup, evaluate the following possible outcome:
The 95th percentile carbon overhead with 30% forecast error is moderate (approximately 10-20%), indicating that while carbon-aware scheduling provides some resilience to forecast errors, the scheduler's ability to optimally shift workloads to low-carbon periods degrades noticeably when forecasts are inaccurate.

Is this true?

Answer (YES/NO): NO